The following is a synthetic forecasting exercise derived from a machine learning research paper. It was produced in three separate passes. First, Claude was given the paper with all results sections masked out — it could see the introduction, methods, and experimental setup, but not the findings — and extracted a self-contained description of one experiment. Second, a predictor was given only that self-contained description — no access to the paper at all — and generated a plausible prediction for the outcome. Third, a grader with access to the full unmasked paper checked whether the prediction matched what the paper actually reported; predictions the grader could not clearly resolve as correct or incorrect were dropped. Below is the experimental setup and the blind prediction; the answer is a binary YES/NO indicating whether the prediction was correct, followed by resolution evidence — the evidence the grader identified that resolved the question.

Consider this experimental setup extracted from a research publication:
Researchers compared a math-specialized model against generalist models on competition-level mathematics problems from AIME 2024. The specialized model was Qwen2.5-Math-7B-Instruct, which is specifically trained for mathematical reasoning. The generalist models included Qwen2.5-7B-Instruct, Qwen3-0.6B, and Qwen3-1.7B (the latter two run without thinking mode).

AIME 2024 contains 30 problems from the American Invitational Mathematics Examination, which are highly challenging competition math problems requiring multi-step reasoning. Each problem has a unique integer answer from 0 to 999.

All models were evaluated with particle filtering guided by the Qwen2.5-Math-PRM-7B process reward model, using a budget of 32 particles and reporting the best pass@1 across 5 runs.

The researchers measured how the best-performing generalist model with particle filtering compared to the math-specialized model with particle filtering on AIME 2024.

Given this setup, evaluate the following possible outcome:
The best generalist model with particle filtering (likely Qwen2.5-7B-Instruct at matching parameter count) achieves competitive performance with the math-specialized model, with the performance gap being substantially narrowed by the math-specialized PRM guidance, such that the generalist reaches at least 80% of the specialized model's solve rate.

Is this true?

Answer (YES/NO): YES